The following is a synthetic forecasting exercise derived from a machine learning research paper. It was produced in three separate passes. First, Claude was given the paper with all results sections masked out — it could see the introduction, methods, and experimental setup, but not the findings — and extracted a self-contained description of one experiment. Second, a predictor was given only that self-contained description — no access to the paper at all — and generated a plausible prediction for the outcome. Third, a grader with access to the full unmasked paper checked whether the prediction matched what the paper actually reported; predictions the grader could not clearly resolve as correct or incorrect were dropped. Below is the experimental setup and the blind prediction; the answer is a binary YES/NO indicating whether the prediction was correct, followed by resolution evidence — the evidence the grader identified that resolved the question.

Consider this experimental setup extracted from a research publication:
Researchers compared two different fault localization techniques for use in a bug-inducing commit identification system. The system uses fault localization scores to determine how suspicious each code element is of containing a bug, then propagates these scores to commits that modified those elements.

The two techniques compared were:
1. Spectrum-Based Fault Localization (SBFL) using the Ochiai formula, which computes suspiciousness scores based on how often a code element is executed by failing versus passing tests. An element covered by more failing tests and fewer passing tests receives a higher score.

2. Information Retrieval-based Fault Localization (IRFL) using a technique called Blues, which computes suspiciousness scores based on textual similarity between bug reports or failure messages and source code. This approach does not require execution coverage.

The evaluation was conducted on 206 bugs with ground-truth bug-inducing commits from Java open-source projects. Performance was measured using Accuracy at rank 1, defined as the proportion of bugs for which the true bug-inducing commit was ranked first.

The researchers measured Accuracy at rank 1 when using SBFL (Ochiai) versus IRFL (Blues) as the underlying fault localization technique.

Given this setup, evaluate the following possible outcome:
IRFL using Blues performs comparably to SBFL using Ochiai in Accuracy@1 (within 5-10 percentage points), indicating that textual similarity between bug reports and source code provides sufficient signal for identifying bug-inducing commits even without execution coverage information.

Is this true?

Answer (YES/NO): YES